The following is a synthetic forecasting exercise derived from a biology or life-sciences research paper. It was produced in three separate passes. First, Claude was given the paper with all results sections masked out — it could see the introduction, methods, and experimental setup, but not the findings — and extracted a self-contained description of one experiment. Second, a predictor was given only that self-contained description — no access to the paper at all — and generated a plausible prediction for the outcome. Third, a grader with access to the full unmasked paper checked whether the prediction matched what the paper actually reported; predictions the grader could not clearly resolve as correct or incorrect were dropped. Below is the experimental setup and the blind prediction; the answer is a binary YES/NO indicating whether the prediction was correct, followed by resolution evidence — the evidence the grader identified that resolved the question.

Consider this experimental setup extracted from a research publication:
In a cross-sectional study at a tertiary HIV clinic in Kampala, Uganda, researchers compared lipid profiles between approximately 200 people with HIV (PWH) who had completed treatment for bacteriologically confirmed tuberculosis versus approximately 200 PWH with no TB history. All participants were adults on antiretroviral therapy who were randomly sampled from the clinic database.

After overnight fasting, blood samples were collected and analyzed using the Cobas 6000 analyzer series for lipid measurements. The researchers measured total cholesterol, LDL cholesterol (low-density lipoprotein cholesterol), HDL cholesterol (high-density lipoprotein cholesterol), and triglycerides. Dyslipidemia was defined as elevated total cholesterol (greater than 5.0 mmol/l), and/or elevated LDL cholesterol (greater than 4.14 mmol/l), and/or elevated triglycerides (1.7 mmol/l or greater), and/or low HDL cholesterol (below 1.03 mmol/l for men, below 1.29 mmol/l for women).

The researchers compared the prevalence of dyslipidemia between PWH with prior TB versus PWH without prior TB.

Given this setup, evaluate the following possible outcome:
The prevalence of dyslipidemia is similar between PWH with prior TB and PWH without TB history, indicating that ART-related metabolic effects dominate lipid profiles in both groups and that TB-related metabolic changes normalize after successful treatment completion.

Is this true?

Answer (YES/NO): NO